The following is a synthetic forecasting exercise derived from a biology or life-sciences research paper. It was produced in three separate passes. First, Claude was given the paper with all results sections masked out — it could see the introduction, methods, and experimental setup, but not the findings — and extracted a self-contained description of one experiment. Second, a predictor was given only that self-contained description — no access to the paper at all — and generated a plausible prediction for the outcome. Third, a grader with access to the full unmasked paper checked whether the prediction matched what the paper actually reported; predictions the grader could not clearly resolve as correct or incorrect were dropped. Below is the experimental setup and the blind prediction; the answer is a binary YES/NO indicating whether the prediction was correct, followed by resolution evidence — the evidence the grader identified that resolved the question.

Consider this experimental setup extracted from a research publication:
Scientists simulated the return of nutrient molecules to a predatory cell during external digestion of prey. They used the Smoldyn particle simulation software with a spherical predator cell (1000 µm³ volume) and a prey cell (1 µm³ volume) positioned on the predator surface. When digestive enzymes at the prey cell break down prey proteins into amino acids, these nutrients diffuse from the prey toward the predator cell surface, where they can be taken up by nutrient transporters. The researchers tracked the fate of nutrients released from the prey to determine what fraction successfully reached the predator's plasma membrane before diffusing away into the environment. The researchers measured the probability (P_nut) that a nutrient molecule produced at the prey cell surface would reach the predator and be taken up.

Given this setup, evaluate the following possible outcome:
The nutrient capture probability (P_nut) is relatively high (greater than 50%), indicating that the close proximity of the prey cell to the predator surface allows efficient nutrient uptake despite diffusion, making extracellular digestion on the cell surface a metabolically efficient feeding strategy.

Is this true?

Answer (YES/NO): YES